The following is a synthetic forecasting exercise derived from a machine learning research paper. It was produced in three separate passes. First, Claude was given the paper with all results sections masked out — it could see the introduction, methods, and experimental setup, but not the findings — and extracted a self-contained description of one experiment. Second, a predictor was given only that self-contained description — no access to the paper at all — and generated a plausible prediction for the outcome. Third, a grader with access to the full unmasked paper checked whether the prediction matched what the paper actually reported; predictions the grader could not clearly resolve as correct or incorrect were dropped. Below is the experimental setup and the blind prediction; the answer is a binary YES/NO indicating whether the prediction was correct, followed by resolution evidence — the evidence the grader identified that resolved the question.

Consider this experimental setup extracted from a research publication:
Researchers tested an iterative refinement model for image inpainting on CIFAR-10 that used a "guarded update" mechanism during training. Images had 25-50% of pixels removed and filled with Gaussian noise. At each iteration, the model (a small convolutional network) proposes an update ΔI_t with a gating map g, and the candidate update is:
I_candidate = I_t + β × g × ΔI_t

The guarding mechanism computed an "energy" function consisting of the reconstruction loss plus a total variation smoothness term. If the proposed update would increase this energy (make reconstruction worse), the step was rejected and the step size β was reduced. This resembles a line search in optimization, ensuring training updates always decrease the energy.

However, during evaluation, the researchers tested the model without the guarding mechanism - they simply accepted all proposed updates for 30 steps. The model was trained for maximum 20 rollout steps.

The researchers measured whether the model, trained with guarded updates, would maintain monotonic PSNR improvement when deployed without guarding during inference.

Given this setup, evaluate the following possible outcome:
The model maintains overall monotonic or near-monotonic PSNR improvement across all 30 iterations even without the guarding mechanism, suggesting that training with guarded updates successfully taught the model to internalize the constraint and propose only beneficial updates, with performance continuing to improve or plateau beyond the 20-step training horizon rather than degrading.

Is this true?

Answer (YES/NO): YES